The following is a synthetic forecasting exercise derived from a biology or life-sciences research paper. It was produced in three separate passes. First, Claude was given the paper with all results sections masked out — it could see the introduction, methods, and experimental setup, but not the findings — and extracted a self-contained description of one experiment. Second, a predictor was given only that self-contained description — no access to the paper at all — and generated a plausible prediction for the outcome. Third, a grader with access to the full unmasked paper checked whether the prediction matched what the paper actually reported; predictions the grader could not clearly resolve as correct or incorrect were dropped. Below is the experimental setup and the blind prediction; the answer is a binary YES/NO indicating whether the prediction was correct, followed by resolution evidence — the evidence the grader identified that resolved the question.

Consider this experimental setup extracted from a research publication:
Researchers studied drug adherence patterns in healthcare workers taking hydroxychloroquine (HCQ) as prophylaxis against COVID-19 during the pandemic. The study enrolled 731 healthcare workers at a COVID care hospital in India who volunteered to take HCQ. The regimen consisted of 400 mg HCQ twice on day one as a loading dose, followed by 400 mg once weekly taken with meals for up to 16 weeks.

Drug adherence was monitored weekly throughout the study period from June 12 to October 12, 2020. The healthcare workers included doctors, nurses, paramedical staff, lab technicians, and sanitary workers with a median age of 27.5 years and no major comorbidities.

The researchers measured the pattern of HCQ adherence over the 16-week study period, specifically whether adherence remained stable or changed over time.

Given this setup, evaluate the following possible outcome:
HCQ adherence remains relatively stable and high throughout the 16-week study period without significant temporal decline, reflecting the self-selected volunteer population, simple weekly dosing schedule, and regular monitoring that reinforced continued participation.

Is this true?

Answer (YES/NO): NO